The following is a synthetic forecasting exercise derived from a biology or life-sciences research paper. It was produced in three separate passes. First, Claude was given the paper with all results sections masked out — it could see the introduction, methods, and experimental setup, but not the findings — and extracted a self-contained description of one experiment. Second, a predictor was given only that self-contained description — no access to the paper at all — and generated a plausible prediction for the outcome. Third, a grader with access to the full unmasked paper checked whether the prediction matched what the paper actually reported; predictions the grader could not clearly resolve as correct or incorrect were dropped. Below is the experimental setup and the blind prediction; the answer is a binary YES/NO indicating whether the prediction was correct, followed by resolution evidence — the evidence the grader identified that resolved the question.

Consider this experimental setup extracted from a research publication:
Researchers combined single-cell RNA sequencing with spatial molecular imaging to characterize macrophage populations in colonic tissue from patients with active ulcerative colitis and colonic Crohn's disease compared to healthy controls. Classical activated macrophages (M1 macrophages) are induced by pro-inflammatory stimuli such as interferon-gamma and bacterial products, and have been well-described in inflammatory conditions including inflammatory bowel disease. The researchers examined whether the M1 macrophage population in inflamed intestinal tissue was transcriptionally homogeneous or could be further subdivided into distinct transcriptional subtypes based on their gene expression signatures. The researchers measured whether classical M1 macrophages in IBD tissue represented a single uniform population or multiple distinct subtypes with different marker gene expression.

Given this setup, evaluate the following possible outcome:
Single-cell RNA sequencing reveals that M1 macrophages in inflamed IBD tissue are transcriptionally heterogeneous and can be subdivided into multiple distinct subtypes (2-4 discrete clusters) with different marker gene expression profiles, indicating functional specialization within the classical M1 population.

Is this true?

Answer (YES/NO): YES